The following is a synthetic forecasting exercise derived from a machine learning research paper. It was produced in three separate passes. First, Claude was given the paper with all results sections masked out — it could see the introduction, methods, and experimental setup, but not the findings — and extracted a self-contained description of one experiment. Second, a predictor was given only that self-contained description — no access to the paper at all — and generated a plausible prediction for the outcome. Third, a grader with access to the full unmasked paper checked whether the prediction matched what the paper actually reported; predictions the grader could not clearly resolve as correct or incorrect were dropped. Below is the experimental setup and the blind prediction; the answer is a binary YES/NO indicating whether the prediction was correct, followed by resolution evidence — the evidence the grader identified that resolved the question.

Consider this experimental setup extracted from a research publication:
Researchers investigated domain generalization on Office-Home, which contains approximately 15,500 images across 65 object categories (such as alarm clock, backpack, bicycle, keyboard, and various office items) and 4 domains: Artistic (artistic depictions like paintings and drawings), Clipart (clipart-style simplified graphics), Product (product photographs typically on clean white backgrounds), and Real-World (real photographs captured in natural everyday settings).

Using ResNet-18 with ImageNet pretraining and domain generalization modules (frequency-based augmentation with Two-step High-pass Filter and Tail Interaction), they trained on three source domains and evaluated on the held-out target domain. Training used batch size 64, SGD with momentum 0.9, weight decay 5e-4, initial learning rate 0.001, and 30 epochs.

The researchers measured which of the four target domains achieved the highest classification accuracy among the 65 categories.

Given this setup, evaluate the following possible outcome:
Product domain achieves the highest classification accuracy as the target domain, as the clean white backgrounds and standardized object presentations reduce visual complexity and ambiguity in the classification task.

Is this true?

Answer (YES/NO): NO